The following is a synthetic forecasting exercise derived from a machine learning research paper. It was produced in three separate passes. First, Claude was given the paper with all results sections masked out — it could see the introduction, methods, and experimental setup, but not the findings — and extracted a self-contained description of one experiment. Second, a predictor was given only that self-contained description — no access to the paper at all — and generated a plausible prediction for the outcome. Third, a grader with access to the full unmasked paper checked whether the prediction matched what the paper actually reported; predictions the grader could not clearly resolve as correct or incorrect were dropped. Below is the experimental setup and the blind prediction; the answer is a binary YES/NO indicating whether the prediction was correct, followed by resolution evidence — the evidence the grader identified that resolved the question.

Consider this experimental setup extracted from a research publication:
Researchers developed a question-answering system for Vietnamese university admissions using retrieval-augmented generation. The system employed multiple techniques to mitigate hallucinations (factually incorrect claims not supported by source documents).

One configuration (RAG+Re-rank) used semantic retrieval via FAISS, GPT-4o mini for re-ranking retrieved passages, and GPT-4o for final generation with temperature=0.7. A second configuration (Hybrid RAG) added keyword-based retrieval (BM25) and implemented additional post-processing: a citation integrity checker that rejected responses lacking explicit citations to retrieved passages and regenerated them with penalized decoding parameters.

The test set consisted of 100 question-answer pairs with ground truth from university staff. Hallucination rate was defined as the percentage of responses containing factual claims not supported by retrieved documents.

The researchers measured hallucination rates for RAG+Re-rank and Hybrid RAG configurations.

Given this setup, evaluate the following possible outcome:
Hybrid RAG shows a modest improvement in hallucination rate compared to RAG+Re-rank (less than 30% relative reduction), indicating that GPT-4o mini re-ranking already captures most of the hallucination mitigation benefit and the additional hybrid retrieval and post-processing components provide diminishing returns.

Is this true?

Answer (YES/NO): NO